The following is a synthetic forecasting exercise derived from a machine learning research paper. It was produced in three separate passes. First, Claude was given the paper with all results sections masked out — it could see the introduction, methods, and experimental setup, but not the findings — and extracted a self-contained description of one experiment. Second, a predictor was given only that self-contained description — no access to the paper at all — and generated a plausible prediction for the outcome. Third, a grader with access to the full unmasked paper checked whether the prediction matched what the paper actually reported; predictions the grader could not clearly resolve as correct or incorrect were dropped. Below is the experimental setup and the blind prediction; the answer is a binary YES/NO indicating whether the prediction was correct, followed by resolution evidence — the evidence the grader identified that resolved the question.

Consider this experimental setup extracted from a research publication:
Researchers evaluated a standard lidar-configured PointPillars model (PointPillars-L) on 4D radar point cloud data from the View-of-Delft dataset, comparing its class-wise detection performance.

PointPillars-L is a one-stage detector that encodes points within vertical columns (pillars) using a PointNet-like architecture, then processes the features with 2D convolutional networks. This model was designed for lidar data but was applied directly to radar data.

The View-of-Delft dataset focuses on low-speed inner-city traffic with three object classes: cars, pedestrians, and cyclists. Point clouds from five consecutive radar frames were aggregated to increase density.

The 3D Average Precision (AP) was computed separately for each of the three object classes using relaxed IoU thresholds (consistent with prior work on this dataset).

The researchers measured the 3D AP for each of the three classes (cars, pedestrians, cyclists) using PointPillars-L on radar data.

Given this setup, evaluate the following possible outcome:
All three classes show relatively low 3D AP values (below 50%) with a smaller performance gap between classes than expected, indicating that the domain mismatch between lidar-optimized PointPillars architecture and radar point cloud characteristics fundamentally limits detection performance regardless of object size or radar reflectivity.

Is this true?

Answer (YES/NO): NO